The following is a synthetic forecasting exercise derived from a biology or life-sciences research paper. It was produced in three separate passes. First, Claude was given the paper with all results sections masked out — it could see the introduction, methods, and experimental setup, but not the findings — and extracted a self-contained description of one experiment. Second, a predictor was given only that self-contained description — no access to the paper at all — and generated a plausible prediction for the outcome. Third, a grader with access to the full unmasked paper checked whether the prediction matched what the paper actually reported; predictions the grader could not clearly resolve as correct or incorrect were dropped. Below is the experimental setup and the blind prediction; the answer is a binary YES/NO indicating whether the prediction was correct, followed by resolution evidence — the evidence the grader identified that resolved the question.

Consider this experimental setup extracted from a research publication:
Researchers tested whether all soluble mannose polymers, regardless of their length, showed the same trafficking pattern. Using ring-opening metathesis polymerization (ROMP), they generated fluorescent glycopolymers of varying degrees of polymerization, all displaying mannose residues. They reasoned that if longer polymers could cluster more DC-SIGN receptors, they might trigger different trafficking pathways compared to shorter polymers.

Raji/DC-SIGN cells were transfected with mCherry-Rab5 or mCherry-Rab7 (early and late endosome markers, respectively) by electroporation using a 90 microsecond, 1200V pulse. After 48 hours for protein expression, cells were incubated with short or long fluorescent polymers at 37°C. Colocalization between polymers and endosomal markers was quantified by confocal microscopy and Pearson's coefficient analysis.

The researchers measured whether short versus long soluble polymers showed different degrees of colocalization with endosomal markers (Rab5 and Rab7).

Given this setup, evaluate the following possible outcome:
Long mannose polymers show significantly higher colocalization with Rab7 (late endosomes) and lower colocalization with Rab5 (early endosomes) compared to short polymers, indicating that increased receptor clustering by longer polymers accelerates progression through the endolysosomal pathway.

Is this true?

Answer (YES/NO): NO